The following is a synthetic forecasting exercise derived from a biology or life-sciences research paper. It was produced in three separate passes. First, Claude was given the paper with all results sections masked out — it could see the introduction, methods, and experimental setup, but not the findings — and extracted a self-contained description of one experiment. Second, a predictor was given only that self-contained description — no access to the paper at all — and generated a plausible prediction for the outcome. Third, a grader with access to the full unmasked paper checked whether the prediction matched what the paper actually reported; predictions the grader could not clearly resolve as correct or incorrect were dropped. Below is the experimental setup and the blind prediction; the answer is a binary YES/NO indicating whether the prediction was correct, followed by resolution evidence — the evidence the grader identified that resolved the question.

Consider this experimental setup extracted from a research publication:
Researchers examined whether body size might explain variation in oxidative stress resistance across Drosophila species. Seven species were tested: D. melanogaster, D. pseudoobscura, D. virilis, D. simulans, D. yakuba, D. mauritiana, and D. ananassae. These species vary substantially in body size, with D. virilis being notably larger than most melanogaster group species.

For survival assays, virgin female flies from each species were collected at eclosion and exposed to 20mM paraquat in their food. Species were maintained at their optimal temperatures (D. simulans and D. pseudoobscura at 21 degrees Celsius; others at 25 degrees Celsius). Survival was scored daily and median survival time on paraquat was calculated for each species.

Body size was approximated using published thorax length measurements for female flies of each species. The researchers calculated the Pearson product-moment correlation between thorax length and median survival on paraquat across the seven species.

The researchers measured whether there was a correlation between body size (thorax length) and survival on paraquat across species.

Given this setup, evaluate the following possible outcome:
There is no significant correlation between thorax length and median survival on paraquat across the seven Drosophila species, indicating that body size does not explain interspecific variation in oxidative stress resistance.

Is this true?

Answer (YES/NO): YES